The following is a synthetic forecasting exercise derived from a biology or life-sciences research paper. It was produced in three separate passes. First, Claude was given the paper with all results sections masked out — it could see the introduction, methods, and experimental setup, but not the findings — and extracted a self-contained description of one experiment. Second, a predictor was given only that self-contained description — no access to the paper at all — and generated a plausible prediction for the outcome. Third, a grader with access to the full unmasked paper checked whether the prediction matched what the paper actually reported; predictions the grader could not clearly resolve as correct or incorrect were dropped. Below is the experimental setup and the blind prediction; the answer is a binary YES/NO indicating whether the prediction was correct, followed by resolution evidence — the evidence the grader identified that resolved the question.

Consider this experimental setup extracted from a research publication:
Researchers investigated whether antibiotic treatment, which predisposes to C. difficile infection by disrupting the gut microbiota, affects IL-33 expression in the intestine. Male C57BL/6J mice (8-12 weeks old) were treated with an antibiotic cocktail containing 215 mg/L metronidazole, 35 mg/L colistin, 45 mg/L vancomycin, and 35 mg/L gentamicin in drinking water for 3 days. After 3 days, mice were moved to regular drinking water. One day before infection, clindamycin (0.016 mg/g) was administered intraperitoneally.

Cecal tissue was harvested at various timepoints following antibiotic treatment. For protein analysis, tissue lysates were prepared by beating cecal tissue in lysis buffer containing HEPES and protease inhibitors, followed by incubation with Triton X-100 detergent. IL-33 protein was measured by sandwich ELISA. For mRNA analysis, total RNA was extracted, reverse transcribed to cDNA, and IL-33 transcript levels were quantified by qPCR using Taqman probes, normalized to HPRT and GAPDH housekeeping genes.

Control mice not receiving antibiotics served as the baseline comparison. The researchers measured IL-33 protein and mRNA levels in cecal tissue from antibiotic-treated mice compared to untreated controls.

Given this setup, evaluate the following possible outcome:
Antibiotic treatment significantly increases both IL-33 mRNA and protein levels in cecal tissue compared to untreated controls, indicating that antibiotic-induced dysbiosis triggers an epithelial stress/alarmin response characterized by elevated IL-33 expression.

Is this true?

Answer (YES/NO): NO